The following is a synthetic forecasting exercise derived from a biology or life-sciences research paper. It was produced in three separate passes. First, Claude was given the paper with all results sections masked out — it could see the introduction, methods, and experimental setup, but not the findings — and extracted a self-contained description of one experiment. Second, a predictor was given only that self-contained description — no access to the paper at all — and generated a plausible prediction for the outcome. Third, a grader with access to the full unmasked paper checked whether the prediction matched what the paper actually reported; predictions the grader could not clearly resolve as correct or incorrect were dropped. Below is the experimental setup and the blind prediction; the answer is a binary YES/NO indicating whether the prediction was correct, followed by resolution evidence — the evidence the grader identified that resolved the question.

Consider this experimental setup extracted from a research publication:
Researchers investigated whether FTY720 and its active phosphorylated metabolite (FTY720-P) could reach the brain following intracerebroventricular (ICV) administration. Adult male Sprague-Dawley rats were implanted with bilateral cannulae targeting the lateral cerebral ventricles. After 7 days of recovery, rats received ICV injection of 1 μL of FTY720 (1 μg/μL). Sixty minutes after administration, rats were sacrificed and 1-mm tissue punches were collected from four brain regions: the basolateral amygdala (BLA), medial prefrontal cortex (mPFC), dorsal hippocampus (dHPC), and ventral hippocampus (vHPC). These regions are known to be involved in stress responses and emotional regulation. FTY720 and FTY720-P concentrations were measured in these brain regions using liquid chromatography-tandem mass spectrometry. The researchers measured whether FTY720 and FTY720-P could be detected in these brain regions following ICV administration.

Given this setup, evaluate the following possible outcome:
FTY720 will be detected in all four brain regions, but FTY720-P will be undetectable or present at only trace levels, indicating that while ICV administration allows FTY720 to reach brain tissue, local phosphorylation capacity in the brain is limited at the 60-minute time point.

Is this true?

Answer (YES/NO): NO